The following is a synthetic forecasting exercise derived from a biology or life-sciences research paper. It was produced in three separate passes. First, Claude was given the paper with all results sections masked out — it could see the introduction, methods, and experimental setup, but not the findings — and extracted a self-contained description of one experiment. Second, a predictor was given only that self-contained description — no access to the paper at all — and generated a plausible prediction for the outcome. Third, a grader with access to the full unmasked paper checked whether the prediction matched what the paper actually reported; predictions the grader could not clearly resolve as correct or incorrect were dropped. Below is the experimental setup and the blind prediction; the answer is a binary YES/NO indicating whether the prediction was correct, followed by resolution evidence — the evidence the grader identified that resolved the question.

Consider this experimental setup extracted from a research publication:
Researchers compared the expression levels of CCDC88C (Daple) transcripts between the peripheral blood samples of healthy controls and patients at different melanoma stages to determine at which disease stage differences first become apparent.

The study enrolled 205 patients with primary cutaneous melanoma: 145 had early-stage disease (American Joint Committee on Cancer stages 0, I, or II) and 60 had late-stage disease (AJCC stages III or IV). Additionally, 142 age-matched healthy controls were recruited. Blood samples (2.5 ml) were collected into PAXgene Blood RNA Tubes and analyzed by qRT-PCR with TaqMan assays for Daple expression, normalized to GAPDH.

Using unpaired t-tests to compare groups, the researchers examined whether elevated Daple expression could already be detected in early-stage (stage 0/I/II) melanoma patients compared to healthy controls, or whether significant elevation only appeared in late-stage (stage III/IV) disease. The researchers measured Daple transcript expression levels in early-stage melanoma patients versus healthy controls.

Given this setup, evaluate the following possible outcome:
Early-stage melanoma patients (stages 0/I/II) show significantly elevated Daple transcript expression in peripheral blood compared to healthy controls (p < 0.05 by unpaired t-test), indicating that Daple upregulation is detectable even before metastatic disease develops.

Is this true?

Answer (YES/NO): YES